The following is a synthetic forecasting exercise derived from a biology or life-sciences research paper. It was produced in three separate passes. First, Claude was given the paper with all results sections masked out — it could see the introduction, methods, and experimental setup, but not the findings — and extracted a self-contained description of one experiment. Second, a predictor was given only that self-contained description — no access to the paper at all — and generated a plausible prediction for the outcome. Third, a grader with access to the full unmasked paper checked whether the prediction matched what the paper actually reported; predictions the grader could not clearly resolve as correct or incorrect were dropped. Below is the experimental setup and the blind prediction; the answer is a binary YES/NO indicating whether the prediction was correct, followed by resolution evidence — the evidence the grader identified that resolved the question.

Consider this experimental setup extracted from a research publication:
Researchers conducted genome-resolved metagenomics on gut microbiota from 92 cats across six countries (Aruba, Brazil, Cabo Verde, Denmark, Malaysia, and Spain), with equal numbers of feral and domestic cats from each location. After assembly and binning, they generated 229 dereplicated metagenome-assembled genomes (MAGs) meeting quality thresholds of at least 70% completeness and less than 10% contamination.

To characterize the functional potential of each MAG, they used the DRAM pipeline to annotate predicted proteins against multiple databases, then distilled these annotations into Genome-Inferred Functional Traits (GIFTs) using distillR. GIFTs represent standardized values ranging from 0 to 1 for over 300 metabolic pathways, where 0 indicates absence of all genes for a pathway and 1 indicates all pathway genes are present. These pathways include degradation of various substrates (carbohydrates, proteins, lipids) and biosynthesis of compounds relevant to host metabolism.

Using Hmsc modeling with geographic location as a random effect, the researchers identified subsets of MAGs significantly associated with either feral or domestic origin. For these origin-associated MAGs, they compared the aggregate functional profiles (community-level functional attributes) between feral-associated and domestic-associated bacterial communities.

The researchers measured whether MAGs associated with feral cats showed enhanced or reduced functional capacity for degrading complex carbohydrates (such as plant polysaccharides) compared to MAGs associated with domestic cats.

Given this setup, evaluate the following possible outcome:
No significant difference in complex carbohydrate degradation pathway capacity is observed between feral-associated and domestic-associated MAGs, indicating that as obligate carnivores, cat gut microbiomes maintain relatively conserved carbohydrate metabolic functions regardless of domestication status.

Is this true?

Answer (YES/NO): NO